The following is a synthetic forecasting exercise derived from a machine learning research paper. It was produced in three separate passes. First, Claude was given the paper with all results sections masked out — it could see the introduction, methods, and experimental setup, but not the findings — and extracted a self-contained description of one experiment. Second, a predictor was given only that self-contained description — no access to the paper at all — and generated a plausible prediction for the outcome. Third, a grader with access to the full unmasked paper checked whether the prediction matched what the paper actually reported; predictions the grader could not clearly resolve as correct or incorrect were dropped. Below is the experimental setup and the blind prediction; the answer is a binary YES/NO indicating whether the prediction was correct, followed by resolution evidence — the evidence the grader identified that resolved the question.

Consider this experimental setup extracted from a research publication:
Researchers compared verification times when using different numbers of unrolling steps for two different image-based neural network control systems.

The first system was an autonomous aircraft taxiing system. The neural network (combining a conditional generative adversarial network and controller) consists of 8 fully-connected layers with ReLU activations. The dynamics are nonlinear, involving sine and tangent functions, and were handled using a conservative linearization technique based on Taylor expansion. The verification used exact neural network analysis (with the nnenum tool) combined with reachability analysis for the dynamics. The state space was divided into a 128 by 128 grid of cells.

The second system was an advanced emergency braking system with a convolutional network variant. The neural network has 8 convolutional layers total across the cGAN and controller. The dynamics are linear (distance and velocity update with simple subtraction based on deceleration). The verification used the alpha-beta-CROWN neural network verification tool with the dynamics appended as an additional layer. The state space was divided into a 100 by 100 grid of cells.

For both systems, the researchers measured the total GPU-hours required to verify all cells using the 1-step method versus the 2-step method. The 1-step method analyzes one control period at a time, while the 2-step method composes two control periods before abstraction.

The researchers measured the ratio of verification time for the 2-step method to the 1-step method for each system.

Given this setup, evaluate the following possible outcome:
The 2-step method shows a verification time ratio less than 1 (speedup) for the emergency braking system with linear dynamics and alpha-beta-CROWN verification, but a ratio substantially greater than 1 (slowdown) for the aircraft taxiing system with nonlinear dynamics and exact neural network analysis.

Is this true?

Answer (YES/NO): NO